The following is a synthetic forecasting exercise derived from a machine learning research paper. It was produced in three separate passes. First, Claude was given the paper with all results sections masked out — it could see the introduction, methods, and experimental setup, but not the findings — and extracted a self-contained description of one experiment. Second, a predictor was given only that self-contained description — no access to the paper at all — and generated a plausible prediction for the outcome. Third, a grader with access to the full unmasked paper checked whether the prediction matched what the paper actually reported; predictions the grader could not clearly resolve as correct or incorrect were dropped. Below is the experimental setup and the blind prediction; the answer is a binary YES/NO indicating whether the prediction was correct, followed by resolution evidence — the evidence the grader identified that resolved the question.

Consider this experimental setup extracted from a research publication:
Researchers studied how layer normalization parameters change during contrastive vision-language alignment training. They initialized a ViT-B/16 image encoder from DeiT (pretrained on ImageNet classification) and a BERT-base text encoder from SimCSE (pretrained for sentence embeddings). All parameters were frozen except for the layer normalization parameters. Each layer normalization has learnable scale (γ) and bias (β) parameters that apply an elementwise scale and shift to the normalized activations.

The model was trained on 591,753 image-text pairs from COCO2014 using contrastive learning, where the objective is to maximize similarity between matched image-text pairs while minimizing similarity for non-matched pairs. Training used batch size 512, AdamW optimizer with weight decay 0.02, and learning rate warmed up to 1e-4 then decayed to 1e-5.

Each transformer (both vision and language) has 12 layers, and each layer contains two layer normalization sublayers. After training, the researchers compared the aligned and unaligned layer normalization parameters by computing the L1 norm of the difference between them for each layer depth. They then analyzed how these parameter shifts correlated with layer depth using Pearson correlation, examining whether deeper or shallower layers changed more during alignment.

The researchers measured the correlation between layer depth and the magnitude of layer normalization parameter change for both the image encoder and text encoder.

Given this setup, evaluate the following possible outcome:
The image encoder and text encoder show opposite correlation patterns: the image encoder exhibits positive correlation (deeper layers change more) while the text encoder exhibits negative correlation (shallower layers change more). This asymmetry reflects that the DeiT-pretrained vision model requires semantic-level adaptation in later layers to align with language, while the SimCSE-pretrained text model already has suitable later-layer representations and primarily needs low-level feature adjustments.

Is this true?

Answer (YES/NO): YES